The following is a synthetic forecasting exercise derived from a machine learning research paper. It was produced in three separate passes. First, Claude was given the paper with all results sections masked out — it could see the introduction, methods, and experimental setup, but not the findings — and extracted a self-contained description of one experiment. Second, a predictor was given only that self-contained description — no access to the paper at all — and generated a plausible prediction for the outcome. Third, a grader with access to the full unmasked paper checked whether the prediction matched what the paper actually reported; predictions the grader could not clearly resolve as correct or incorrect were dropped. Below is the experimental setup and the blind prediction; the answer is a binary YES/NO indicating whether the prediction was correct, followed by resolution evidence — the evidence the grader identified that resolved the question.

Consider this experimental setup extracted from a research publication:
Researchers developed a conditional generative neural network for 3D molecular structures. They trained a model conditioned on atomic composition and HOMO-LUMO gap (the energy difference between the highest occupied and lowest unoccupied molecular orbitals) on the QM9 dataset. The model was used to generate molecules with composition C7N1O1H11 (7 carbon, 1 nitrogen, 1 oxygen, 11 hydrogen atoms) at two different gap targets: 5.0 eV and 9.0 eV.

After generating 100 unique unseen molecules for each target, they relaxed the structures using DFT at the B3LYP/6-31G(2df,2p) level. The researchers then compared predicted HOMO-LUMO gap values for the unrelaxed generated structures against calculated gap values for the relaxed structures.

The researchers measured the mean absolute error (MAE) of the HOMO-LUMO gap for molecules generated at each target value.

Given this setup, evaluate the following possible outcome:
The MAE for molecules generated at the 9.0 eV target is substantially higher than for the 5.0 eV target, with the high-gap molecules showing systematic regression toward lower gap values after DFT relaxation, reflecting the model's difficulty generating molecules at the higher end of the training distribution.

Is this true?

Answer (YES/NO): NO